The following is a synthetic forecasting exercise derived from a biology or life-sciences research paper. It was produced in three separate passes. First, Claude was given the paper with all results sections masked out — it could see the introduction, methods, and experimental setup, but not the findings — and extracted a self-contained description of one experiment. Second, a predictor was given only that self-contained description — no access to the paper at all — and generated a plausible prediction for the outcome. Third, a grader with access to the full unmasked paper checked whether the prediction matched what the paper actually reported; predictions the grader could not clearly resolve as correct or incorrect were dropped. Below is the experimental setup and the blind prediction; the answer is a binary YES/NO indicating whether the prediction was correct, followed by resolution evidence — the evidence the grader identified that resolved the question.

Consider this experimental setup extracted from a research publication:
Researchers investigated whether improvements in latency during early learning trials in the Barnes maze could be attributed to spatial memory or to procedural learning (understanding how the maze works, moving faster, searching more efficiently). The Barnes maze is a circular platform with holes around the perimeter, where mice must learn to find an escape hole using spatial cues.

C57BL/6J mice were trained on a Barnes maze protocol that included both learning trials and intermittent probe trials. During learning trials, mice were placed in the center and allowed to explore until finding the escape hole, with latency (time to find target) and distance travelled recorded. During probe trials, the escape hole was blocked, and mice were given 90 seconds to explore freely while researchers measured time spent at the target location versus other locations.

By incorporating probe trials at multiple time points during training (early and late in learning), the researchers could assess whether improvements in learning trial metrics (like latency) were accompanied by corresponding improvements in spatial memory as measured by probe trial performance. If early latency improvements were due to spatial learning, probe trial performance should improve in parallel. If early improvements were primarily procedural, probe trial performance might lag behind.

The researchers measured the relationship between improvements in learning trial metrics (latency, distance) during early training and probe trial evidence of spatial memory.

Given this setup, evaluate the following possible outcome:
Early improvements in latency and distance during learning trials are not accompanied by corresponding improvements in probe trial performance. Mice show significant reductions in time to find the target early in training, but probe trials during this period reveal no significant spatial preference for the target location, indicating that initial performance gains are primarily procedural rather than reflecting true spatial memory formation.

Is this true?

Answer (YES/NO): YES